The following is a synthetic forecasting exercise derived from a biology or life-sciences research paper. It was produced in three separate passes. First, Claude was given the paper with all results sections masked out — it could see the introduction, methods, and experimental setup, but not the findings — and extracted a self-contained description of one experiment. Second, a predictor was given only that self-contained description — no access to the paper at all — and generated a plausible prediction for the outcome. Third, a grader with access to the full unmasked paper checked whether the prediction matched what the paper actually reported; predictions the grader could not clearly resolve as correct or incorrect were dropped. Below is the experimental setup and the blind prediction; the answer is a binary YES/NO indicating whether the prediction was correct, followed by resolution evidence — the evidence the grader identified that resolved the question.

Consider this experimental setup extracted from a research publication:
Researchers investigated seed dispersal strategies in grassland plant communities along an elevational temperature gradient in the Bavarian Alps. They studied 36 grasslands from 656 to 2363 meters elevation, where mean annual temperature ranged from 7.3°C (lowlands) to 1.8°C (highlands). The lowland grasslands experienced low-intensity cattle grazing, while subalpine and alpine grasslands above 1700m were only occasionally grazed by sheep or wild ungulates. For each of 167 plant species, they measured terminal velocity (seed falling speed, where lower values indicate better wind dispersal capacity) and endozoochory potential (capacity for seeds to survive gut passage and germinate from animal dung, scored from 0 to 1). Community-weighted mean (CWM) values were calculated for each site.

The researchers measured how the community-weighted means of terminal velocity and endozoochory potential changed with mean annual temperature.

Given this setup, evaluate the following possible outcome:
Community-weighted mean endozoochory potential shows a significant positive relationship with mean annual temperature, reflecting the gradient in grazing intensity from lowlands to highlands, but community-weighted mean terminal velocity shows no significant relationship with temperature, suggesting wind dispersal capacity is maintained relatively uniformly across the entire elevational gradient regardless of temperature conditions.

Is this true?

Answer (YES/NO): NO